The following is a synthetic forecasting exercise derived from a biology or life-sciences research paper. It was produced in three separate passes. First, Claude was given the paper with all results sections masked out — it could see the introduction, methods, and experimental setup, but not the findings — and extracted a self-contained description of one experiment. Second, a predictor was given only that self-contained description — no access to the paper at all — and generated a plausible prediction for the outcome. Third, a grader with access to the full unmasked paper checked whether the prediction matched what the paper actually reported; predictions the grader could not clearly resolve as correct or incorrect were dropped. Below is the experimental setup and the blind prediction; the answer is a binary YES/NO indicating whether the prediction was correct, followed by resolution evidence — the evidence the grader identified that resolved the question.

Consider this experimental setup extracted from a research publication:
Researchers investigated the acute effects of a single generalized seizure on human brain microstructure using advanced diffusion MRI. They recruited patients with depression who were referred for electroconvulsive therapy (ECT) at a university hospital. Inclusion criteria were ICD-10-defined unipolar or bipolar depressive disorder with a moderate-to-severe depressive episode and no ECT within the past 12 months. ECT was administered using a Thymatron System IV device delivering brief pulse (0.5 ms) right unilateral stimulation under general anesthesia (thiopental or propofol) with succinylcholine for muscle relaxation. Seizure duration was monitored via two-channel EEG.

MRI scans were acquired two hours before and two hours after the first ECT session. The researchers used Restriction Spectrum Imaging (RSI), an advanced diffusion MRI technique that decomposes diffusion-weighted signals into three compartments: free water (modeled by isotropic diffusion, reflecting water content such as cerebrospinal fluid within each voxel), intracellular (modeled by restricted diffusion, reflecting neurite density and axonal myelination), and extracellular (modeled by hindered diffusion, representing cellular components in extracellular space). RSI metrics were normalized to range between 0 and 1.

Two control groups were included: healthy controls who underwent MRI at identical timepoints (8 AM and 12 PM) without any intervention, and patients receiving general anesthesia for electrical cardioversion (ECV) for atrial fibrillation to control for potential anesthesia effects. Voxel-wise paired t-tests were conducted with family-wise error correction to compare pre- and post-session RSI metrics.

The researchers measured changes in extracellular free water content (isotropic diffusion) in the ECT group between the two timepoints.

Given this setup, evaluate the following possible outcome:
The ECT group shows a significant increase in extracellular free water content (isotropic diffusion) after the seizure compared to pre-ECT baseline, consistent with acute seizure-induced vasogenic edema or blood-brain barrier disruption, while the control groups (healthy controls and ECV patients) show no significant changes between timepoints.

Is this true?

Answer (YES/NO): YES